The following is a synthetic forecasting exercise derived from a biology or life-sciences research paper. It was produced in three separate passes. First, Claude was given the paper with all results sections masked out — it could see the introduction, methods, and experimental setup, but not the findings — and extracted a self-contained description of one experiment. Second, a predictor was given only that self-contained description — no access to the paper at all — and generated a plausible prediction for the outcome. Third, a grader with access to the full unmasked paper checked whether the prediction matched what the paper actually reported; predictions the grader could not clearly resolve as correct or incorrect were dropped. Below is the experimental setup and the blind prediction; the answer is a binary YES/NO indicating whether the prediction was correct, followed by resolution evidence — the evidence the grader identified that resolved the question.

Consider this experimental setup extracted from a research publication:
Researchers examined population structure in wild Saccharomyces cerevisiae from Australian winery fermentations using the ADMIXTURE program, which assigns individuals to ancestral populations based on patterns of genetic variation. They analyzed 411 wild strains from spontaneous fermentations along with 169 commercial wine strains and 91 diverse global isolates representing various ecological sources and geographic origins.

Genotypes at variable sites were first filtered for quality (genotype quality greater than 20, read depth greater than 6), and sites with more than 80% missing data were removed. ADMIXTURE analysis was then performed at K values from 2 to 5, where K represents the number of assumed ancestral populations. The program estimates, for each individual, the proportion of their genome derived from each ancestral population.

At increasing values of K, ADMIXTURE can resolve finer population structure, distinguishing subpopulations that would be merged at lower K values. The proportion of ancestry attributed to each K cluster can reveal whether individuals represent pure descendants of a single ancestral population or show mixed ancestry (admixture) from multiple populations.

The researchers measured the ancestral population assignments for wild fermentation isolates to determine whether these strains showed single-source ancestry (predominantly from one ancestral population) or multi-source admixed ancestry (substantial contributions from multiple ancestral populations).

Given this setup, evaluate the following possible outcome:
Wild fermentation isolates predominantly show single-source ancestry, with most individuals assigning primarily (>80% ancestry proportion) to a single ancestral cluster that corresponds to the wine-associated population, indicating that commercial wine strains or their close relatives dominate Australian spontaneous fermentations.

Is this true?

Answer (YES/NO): NO